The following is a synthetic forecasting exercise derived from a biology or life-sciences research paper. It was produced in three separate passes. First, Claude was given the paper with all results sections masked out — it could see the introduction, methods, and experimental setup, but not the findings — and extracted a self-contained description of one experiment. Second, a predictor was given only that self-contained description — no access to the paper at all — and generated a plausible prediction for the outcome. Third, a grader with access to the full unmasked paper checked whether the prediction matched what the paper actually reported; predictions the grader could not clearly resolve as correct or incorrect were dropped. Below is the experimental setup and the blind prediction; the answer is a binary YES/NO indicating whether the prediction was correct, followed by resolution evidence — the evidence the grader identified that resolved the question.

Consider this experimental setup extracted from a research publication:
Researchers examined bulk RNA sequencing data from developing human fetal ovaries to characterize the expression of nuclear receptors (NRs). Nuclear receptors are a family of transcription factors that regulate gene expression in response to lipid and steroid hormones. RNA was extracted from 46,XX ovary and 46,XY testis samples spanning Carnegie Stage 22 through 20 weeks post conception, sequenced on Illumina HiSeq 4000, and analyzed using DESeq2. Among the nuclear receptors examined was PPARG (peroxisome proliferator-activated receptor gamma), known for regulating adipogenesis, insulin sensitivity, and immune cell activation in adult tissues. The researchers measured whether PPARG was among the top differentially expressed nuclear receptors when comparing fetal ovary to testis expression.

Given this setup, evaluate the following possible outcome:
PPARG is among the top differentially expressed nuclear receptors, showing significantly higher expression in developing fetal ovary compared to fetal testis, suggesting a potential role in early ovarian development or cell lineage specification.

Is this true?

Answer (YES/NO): YES